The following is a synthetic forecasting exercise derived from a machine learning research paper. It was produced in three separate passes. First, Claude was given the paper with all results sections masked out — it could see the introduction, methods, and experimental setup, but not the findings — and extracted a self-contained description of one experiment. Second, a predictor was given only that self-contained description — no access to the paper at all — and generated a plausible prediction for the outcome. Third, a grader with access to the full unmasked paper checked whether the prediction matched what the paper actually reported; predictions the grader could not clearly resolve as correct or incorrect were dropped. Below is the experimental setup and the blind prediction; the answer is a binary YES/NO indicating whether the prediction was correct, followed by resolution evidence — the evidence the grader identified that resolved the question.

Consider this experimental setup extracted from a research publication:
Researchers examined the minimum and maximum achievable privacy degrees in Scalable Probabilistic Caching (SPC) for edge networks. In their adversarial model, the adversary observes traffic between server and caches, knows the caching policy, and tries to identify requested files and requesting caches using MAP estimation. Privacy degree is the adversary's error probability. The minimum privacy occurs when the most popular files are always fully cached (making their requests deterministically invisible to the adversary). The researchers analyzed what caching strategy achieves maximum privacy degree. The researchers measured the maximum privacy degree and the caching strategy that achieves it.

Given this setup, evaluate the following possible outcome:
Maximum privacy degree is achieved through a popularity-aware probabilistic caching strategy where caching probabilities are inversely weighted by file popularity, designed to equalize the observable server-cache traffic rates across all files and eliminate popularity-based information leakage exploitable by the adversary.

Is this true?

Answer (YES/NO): NO